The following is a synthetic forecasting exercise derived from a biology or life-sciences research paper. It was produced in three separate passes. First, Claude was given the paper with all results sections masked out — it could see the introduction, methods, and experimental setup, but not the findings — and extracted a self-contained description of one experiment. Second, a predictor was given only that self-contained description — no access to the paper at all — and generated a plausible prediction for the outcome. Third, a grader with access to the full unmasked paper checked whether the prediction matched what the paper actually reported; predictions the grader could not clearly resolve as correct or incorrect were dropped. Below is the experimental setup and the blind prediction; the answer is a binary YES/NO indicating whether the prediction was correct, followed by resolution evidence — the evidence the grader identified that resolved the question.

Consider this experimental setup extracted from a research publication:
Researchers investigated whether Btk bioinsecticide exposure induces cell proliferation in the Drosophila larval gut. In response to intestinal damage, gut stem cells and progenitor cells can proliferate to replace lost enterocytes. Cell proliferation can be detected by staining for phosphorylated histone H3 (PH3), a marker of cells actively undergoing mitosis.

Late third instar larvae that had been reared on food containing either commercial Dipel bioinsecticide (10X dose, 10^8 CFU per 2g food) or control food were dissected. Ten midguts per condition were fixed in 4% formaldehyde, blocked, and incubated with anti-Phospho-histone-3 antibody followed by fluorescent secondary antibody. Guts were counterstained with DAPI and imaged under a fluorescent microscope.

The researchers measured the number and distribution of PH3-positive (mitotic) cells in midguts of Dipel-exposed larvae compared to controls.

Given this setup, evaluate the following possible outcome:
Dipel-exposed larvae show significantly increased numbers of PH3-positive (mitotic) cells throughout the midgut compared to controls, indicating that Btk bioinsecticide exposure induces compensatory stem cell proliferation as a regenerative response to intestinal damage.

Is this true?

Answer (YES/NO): YES